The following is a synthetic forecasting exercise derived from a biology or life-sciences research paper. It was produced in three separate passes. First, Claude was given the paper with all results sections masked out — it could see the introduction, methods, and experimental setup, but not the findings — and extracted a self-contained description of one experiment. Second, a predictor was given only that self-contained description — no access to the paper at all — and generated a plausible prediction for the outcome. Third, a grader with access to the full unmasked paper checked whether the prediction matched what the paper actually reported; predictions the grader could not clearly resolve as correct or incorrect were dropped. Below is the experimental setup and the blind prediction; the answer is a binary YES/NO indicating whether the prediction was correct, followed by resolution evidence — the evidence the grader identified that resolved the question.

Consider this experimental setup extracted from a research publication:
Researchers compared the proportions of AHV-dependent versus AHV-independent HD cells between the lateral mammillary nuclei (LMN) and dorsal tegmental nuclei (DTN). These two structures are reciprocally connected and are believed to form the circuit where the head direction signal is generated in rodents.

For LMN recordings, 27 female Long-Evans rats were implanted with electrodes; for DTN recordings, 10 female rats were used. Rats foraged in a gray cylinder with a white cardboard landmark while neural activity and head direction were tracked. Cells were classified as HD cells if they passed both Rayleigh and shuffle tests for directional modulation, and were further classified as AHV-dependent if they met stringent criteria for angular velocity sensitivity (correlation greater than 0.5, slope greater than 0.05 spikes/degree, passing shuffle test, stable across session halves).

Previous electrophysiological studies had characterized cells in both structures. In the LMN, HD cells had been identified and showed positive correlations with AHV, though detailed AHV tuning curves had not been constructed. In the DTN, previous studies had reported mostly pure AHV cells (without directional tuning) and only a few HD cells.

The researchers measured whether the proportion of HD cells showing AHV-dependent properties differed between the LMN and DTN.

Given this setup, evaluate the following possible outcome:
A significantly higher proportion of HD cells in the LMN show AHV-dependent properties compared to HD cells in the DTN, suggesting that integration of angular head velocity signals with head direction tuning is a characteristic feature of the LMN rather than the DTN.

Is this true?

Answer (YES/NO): NO